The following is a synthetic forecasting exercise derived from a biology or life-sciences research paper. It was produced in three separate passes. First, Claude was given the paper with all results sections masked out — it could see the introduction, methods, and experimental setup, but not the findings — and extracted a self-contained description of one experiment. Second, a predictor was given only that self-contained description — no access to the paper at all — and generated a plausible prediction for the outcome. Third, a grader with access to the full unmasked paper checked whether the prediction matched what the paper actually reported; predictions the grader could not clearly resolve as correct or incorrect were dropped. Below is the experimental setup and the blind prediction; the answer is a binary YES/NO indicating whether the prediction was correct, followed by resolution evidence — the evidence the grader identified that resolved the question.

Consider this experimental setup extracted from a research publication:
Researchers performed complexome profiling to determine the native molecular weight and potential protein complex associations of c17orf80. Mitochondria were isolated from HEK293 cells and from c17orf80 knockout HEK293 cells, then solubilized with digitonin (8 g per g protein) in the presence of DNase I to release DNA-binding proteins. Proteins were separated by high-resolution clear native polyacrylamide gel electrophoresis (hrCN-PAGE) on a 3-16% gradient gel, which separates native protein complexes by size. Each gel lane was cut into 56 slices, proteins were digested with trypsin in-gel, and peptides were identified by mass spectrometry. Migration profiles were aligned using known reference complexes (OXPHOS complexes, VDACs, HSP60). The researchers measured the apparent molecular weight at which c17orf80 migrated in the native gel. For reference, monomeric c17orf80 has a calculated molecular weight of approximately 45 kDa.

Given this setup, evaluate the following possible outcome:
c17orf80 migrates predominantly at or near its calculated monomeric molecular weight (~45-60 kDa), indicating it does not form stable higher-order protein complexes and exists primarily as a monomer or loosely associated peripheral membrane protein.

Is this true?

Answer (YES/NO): NO